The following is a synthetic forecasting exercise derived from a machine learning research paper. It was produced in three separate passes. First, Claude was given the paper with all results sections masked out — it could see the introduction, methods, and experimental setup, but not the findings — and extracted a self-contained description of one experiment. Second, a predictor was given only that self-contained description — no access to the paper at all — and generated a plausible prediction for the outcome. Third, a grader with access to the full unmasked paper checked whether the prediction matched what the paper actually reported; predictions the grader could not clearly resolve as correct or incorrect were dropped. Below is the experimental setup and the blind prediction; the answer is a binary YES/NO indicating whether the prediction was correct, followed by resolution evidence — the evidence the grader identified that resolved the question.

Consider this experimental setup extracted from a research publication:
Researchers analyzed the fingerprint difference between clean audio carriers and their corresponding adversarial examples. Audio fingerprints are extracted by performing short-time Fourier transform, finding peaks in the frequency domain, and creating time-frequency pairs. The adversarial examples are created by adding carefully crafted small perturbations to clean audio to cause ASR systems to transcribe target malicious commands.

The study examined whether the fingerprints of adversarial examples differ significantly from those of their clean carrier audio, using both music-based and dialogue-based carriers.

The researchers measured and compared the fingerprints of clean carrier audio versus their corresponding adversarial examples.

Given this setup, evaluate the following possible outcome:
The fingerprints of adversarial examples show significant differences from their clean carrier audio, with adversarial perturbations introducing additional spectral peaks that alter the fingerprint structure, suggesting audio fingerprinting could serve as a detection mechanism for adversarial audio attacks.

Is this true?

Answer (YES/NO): NO